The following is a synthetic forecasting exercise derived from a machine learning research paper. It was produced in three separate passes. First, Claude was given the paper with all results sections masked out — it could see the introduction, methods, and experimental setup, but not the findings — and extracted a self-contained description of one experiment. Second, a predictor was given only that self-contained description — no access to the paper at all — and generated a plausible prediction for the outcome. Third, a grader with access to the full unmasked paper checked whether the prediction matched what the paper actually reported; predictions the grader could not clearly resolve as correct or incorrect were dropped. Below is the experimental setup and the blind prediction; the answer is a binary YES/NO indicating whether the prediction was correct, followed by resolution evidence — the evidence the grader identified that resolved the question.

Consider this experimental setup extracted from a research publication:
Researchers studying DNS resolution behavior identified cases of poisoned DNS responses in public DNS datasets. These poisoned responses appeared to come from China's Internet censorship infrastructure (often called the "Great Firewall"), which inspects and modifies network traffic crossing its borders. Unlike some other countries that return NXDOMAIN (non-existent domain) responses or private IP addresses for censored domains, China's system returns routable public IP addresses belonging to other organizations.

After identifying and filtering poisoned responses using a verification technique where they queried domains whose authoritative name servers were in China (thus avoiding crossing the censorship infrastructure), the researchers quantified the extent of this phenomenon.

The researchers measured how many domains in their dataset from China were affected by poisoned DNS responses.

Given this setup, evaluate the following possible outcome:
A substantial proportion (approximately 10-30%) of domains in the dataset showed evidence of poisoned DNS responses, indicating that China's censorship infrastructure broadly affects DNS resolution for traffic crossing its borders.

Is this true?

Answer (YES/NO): NO